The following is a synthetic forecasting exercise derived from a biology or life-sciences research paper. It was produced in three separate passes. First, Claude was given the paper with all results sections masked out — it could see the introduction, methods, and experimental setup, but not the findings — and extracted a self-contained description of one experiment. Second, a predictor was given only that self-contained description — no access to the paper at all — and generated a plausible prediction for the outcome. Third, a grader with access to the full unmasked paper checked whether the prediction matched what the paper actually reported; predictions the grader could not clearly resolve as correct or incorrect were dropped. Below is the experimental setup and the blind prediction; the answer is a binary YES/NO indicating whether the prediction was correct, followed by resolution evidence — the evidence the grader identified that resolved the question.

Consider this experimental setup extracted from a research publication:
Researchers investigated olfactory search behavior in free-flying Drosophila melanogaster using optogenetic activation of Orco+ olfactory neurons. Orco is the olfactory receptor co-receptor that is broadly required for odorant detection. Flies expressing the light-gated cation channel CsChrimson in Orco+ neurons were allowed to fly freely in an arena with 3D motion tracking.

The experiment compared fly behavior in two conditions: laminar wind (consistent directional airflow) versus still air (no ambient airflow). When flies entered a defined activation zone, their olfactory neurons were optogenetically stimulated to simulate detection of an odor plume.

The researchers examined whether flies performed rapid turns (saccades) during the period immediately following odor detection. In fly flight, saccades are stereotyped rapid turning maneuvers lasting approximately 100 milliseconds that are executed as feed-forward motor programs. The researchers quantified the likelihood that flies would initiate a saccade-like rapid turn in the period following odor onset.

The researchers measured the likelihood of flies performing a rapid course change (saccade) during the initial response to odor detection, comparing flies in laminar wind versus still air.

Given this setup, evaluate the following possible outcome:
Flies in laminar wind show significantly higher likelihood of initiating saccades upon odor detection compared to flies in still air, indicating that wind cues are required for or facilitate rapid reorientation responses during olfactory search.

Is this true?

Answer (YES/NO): YES